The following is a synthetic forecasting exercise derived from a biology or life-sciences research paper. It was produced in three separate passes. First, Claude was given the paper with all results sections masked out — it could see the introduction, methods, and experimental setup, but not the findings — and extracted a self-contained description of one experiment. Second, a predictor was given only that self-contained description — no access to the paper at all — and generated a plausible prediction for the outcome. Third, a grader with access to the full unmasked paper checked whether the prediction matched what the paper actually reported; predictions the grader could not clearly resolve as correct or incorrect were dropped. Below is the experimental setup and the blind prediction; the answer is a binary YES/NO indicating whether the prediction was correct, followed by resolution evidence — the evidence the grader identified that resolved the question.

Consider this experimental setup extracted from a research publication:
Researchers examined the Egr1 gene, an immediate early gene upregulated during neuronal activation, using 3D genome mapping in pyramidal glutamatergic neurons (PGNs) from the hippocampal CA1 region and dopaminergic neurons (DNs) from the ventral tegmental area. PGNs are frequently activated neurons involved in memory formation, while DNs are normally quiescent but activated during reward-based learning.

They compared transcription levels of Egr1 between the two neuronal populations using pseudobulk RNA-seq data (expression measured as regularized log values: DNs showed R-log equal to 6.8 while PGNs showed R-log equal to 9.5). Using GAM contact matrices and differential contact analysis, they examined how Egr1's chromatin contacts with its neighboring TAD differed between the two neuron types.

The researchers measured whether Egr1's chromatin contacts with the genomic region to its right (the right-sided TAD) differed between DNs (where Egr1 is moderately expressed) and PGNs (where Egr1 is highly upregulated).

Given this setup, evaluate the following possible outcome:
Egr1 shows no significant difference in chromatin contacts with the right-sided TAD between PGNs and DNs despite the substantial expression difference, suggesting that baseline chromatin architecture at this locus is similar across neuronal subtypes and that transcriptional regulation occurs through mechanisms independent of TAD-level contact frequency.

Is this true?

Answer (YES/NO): NO